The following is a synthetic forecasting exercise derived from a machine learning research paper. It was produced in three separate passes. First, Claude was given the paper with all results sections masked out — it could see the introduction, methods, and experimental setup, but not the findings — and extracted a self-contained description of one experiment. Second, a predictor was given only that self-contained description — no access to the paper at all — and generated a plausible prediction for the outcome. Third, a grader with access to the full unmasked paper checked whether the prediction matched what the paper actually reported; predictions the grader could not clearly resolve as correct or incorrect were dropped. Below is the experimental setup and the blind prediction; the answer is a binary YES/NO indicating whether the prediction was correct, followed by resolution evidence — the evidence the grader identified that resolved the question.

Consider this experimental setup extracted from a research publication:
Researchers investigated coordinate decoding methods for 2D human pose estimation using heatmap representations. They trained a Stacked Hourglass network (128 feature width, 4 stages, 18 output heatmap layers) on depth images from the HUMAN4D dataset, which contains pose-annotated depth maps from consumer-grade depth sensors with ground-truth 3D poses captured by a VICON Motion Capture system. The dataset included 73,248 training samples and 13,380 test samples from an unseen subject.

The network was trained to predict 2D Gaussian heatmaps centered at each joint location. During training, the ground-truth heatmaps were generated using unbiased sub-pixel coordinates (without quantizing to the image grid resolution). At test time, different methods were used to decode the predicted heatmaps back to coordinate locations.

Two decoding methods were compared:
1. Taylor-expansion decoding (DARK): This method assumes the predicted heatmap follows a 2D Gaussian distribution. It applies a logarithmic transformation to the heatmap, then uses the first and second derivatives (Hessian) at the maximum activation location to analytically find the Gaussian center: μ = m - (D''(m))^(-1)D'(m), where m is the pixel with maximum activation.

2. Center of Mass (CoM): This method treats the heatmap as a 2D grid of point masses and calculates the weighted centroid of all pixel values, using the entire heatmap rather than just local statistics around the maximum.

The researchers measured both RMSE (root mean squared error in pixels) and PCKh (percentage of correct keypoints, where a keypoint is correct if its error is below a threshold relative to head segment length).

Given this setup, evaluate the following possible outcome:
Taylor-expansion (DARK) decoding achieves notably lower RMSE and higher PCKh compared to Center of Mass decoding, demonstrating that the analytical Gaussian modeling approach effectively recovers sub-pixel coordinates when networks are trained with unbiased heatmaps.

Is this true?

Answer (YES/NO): NO